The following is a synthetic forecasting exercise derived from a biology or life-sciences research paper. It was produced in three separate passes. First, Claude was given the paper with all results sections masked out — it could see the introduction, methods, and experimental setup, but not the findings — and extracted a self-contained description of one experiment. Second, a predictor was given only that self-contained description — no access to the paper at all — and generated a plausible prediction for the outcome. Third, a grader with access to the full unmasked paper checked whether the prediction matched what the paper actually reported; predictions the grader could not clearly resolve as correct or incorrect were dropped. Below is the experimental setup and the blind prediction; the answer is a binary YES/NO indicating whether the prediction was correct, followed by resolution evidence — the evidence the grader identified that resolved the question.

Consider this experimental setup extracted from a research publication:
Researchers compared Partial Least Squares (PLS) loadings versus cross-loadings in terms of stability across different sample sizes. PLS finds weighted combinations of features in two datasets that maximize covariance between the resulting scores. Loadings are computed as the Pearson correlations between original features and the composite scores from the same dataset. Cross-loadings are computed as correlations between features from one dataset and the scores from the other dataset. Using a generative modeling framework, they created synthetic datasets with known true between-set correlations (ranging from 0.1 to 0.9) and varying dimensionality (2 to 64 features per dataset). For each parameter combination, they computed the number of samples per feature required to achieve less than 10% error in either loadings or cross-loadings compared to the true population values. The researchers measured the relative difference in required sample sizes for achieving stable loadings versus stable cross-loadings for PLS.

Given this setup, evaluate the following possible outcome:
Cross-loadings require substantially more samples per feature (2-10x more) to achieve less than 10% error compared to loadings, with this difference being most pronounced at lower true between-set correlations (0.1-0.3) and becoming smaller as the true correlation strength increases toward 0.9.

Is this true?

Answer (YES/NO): NO